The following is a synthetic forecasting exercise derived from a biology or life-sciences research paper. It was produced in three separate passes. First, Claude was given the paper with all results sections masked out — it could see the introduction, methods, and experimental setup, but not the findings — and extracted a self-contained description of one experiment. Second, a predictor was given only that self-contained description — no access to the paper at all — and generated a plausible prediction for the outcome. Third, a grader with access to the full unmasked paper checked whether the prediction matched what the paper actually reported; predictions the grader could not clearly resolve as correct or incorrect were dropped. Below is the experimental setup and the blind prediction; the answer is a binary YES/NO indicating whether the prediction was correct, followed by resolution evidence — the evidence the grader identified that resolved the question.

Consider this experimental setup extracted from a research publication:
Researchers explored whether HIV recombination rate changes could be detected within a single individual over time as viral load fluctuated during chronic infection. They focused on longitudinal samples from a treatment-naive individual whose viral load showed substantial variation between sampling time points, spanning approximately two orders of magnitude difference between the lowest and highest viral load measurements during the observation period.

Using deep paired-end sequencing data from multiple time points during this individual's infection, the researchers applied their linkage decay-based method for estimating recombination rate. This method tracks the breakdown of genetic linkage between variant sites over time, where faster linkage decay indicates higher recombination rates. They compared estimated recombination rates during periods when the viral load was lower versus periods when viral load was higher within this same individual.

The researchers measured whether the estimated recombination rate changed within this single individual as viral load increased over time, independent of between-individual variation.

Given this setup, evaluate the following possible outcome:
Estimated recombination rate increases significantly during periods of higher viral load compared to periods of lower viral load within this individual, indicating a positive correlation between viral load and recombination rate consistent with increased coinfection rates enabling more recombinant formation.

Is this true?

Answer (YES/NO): YES